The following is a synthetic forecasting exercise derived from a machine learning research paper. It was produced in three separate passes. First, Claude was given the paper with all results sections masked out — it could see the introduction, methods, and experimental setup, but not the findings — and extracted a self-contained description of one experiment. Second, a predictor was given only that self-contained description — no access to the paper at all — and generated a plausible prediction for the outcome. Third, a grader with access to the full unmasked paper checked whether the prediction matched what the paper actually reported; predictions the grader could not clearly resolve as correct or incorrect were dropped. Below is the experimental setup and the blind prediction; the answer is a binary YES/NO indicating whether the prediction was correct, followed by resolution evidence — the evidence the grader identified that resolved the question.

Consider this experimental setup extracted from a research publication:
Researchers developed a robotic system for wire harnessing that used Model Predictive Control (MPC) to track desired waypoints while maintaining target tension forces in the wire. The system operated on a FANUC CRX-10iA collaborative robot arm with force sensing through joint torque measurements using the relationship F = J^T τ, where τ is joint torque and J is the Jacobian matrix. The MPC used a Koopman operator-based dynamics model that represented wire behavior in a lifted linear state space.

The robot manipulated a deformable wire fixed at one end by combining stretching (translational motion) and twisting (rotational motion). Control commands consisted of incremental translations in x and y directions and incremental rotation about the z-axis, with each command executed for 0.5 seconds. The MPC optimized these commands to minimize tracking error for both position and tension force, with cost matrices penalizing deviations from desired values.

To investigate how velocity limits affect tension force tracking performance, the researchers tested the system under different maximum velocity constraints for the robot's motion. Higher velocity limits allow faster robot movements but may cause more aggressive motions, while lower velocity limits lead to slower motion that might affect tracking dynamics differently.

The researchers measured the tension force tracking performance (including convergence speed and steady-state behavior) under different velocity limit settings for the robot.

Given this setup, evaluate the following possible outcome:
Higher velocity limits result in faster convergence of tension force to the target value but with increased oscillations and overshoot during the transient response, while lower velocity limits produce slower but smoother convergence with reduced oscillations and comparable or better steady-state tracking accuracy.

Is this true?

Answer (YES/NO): NO